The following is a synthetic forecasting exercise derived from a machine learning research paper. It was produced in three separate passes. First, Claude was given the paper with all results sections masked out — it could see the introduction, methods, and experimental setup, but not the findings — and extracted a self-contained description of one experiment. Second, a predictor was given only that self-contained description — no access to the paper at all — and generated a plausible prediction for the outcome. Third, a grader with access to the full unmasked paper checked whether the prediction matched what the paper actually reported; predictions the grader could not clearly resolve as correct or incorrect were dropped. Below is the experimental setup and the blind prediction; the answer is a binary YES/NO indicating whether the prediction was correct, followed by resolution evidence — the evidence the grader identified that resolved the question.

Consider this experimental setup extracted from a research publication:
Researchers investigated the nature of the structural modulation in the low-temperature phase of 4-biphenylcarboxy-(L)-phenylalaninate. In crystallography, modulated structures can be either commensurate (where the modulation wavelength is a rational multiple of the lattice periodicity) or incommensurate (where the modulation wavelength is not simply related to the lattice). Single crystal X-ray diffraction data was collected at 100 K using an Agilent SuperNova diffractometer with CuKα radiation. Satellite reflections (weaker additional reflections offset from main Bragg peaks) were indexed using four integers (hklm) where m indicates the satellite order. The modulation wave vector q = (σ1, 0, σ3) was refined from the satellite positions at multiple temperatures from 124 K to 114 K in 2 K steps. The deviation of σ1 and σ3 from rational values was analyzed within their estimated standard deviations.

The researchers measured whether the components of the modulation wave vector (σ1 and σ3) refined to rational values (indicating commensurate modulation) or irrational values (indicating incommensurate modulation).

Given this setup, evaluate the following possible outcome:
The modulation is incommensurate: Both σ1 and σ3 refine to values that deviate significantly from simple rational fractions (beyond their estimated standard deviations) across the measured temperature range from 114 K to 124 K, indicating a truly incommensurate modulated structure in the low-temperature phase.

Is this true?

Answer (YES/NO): NO